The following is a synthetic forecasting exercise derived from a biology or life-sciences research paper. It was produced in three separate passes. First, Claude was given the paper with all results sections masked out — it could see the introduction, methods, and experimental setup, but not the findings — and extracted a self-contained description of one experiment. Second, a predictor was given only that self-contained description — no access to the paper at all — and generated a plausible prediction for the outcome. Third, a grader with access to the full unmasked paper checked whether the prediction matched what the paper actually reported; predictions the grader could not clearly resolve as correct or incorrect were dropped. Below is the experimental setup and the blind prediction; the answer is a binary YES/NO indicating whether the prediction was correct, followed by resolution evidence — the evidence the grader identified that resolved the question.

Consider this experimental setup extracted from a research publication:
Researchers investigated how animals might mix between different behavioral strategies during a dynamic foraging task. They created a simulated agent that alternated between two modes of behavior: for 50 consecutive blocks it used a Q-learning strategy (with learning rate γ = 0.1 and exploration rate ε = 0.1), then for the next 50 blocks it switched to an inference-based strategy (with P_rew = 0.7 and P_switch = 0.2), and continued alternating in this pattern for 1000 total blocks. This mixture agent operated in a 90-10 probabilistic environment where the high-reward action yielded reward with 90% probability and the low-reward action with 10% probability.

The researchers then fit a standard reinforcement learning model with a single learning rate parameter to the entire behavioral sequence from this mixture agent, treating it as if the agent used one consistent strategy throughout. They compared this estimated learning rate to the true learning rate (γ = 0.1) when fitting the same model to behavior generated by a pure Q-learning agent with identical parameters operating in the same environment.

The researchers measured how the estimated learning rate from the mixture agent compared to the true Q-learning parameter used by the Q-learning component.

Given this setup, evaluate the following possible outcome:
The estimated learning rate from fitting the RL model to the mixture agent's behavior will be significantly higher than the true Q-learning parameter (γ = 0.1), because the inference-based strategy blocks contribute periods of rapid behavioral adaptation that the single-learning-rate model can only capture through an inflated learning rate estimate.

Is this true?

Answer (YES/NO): YES